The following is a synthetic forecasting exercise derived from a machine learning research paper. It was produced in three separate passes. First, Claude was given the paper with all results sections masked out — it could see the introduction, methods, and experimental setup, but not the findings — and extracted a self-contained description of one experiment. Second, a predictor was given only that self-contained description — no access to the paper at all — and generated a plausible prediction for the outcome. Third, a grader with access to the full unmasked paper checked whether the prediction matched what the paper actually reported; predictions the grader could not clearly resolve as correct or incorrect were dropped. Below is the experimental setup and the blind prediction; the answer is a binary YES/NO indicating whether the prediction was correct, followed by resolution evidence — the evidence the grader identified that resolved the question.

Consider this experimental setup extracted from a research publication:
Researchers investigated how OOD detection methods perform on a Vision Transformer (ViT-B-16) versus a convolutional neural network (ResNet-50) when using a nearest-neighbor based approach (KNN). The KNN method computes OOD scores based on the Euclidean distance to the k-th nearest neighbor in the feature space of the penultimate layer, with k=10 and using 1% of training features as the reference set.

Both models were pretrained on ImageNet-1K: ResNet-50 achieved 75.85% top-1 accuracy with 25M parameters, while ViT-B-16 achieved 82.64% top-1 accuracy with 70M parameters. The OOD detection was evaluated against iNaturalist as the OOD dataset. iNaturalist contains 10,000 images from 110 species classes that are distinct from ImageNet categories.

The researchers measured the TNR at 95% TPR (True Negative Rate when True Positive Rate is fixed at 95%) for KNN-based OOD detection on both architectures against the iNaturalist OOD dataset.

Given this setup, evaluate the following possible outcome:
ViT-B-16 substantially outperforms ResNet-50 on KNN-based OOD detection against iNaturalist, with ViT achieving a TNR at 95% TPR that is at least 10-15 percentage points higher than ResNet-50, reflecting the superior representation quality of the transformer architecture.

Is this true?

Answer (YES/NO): NO